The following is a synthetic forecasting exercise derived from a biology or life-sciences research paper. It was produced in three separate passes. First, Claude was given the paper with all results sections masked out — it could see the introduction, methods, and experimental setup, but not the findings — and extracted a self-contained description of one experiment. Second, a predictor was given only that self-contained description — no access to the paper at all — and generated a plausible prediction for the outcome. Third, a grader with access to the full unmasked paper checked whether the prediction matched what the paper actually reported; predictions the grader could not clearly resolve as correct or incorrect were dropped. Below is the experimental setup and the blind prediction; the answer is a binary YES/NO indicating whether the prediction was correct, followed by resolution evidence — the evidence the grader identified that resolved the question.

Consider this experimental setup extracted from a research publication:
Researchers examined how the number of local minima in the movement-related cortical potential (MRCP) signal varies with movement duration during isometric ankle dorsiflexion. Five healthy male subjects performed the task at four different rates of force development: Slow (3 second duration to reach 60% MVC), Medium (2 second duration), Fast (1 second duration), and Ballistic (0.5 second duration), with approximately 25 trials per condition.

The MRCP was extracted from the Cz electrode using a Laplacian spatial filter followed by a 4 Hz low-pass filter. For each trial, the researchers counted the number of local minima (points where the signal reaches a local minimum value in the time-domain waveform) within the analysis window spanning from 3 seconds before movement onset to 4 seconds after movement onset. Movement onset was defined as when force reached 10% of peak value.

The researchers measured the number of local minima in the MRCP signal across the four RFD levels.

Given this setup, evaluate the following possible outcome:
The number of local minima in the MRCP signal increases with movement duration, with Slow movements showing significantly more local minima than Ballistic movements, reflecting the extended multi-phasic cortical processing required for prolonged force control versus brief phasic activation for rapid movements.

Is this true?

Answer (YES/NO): YES